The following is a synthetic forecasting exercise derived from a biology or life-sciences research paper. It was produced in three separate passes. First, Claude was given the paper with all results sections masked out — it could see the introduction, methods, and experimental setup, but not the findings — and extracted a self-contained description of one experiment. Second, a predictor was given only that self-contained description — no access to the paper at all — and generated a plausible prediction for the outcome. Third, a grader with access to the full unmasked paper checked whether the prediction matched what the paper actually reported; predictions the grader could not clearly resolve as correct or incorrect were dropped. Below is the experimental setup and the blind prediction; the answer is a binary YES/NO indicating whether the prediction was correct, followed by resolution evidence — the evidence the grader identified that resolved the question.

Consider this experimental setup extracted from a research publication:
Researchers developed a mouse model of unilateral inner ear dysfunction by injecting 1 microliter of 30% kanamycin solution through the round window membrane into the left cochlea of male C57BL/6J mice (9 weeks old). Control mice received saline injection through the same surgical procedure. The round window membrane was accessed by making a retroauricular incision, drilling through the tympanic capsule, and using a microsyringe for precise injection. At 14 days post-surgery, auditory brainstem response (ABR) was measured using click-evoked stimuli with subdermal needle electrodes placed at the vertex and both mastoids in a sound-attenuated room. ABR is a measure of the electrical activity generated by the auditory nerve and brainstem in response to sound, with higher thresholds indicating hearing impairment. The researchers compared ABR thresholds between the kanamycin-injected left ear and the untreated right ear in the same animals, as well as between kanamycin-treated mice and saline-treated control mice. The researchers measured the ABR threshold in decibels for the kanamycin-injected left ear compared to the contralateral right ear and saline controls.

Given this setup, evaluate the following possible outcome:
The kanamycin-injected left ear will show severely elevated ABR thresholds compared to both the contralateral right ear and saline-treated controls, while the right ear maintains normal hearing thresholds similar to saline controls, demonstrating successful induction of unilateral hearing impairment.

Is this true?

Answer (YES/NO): YES